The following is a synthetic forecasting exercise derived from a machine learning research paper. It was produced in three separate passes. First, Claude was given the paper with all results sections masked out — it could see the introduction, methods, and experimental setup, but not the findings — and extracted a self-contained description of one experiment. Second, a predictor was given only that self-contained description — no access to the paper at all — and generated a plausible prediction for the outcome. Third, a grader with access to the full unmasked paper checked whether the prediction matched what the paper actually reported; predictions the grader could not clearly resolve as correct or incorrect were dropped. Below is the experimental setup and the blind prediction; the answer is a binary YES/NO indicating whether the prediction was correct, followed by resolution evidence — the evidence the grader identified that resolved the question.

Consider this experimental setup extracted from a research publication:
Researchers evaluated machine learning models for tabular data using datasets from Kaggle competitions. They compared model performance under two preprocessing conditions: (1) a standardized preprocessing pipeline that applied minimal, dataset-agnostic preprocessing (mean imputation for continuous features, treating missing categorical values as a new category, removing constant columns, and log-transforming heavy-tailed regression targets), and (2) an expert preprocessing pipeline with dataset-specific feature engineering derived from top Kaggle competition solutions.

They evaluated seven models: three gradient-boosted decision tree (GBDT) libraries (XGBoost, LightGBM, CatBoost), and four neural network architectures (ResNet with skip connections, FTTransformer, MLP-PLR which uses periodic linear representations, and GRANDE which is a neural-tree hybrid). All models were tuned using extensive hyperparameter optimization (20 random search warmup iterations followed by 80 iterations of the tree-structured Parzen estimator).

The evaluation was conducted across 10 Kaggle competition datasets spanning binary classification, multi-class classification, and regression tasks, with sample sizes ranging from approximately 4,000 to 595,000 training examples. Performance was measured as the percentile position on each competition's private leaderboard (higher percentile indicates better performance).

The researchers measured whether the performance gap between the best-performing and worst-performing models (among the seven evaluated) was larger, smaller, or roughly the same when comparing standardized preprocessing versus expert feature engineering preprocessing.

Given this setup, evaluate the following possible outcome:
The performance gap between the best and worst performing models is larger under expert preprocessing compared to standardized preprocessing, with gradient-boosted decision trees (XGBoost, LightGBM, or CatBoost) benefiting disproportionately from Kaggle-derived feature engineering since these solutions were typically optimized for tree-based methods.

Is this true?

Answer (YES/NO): NO